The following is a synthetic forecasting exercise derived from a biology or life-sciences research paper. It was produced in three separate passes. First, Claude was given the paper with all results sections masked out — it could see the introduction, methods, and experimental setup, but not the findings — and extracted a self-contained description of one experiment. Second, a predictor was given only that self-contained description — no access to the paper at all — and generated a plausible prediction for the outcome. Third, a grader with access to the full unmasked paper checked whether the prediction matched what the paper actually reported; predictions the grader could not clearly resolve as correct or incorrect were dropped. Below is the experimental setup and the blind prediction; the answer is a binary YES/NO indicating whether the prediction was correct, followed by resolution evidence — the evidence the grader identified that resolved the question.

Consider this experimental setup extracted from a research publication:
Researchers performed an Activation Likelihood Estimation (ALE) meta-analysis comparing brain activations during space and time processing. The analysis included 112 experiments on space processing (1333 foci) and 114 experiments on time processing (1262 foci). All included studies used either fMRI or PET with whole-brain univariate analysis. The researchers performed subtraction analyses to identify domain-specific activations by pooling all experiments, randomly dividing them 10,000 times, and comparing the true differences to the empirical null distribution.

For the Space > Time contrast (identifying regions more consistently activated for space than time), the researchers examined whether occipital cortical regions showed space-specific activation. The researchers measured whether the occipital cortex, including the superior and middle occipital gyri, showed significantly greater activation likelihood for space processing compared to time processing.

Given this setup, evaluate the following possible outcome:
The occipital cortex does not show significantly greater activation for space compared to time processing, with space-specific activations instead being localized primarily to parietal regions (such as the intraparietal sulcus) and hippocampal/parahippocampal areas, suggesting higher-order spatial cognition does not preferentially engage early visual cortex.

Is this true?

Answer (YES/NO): NO